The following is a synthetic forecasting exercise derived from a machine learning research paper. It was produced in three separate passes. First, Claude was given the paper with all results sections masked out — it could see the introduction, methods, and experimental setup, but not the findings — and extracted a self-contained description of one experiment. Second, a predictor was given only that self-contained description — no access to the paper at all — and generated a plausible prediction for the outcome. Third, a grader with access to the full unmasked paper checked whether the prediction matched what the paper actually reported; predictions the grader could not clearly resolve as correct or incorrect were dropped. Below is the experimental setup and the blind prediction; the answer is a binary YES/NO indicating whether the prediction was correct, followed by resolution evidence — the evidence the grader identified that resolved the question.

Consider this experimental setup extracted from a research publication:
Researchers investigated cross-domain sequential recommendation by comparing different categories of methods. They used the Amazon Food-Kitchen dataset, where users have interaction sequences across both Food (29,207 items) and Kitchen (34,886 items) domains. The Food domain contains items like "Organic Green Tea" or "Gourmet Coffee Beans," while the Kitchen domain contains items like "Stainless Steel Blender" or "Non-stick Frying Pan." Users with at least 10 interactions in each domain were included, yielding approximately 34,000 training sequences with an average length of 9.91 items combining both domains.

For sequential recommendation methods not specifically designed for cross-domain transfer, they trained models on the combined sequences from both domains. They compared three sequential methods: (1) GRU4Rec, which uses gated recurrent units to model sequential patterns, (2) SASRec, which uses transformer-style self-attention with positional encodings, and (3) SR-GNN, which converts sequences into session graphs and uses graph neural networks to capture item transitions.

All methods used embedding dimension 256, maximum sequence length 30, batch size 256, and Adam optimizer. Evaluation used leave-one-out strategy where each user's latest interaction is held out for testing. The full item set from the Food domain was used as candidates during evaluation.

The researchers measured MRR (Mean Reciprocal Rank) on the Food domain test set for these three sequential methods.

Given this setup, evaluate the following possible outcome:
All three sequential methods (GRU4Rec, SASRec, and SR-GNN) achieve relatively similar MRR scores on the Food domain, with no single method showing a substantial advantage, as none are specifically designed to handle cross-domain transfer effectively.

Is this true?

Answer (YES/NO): NO